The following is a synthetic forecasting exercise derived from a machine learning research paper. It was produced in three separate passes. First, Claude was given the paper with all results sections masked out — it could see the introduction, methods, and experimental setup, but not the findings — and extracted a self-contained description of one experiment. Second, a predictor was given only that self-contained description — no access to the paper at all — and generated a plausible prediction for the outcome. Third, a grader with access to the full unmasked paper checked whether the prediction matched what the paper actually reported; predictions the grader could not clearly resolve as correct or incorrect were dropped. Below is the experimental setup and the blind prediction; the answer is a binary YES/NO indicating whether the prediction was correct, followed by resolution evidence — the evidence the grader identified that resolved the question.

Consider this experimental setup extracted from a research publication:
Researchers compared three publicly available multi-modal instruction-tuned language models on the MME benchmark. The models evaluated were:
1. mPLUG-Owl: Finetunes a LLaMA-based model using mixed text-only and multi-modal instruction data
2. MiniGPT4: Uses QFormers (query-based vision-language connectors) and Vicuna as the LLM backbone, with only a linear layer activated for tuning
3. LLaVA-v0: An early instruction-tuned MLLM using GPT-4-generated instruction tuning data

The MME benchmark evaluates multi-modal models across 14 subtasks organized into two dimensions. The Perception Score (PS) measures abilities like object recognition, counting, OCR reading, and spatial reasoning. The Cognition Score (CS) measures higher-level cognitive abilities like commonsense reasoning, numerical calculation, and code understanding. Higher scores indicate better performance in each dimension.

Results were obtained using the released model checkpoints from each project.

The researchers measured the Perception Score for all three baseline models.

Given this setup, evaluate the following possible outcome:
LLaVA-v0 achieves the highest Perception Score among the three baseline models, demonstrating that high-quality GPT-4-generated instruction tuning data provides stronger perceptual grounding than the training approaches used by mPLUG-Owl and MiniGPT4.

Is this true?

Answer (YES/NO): NO